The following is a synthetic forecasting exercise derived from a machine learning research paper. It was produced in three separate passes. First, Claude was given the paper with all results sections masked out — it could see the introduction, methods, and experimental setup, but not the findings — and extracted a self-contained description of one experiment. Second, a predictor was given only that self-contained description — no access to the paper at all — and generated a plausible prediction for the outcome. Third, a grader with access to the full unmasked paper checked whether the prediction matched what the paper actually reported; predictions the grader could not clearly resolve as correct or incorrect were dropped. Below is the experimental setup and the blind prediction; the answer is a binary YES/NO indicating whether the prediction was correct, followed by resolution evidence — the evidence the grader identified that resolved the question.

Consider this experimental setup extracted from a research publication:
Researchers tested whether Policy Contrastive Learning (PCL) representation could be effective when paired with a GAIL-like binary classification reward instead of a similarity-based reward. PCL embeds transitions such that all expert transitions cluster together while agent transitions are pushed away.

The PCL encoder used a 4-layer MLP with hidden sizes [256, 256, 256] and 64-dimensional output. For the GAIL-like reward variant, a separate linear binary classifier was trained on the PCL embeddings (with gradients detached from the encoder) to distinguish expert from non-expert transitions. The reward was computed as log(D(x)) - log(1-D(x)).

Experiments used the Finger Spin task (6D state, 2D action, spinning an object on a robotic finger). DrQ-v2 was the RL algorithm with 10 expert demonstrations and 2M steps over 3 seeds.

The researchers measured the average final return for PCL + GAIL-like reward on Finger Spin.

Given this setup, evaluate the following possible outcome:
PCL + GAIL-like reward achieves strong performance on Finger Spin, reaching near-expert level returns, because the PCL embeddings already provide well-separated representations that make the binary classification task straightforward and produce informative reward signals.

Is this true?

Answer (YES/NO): NO